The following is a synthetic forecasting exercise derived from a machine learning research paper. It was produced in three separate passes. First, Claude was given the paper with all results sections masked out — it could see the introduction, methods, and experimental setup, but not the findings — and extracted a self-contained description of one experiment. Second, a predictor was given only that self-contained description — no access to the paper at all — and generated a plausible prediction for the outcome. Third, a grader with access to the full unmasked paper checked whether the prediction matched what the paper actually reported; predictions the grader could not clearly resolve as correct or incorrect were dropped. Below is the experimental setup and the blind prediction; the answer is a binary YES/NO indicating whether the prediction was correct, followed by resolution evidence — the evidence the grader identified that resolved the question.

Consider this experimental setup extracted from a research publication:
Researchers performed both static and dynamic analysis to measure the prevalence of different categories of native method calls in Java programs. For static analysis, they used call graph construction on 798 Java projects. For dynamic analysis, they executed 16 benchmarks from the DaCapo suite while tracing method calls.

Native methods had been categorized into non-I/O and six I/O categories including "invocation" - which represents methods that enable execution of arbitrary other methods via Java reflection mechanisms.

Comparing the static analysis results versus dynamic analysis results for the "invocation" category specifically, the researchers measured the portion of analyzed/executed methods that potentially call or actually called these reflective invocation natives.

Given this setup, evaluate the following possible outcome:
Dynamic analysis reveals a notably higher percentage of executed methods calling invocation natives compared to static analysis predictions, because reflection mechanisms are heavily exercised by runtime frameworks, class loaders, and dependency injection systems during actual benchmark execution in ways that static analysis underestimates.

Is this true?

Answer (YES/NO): NO